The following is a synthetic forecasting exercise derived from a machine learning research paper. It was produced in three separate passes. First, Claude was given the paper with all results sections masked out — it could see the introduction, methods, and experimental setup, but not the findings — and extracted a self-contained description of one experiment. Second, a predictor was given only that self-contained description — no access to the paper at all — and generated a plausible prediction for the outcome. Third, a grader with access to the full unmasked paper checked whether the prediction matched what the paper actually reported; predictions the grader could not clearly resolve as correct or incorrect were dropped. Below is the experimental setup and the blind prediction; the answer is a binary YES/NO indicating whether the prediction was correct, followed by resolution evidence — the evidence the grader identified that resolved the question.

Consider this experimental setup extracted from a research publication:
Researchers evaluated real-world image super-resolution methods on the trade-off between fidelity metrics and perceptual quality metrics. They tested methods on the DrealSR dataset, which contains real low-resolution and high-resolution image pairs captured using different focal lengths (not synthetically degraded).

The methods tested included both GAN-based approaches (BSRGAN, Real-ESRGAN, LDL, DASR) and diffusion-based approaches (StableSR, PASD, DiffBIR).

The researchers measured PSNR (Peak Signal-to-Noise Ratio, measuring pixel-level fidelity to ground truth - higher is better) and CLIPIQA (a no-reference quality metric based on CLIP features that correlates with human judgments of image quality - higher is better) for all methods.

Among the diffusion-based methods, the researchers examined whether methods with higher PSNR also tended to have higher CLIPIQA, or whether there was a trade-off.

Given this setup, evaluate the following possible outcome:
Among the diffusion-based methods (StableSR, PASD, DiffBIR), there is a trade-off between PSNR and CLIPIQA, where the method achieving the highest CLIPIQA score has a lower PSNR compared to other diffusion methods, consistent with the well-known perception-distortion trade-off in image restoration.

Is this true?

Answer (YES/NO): YES